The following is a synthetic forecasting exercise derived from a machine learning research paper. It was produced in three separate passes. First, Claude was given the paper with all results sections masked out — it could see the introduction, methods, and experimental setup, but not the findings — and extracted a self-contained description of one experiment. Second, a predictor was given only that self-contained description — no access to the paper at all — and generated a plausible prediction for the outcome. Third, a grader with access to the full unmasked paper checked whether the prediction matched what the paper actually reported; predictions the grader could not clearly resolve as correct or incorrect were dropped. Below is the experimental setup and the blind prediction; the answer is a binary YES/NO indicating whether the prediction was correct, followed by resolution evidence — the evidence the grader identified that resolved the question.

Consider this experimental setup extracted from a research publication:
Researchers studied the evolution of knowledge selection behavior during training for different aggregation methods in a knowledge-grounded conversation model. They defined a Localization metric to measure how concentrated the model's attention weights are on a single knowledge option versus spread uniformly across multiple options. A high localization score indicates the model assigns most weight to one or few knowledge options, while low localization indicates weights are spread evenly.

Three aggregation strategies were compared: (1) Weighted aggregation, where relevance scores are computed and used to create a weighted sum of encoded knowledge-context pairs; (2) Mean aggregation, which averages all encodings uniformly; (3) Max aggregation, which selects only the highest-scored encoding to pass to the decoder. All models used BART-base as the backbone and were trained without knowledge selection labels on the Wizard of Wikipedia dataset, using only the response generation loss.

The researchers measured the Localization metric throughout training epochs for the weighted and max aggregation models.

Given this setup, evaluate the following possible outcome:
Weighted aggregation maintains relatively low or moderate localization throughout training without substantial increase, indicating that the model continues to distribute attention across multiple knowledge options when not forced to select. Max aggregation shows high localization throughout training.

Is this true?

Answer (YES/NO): NO